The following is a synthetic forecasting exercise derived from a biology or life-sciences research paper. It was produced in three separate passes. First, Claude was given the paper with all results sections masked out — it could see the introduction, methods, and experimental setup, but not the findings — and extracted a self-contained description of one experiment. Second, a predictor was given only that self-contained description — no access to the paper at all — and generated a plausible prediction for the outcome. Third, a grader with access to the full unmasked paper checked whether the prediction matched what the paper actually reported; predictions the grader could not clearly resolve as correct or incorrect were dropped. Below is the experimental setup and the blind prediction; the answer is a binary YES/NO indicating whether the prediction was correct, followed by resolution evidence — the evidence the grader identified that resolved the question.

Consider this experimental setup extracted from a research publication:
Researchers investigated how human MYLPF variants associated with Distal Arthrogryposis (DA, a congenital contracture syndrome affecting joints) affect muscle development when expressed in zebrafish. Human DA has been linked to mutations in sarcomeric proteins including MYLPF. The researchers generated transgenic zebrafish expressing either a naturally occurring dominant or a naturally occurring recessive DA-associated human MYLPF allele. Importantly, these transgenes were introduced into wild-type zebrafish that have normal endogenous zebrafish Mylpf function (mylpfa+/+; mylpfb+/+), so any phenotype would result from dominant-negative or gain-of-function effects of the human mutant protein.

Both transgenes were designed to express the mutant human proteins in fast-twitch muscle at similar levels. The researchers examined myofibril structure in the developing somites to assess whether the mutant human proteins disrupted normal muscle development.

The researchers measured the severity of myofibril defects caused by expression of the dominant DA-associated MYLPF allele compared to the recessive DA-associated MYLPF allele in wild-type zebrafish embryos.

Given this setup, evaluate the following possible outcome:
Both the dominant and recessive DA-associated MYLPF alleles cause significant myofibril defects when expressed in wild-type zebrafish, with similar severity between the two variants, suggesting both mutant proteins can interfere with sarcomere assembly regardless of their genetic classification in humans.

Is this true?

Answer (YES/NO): NO